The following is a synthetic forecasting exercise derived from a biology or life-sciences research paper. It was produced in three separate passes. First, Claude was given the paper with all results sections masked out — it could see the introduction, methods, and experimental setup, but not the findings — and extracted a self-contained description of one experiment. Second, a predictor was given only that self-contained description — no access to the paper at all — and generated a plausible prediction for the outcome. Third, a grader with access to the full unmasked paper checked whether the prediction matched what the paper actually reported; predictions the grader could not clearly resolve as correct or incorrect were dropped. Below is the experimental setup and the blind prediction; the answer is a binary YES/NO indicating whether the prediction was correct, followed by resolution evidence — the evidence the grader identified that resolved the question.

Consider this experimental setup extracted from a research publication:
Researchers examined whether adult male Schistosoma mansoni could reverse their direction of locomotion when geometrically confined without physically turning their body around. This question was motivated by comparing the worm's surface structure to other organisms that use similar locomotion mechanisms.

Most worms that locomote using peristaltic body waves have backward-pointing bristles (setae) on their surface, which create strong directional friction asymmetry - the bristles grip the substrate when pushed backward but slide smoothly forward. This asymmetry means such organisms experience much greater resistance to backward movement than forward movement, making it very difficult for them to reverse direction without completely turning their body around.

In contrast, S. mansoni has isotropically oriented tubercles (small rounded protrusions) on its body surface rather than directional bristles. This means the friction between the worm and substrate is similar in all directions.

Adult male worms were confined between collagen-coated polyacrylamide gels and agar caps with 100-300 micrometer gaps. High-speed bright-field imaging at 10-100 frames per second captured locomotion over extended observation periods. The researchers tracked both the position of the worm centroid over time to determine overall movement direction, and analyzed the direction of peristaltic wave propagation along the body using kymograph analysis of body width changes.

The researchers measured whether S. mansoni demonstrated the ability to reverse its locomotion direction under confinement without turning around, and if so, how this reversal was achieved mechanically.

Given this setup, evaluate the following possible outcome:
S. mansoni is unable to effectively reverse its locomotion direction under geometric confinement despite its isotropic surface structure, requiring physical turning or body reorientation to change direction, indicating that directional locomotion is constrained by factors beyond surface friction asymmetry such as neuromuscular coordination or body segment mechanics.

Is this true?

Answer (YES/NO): NO